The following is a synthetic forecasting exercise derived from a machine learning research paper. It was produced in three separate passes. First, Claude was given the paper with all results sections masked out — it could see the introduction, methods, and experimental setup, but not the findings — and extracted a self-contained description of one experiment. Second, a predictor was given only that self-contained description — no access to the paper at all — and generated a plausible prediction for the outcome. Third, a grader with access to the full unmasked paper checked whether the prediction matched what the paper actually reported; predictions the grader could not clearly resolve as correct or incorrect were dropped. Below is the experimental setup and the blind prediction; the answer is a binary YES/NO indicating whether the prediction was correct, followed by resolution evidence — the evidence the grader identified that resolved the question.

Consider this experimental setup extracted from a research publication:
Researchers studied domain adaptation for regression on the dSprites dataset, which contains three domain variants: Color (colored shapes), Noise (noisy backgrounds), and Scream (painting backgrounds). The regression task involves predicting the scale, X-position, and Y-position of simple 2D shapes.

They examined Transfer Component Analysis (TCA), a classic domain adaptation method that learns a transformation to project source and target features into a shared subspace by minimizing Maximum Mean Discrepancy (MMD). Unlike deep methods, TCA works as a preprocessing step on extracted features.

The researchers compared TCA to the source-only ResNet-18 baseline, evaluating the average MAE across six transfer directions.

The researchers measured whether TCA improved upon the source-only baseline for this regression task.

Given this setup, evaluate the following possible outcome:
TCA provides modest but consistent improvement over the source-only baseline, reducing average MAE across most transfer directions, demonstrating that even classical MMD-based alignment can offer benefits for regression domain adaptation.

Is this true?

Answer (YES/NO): NO